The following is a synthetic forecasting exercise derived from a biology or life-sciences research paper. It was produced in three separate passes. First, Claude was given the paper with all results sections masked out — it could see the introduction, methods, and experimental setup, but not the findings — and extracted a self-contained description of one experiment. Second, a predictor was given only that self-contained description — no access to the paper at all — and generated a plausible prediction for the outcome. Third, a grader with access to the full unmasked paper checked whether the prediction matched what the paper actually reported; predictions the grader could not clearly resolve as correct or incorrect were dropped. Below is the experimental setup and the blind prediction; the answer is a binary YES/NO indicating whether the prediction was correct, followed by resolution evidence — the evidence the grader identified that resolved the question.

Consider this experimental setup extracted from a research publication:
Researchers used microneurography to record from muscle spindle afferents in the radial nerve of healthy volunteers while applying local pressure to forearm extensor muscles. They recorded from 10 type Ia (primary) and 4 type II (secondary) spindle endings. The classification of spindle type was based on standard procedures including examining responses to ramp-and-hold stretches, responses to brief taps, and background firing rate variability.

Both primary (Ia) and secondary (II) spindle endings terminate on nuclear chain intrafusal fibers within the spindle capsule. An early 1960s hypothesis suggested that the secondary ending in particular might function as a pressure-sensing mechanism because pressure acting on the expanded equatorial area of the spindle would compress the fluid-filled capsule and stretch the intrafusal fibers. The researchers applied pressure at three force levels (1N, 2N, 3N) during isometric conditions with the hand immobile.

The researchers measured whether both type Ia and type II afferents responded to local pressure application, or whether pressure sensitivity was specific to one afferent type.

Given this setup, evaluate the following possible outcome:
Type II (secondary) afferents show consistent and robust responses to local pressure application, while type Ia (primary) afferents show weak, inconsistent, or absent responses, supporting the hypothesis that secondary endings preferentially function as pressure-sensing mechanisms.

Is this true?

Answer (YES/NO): NO